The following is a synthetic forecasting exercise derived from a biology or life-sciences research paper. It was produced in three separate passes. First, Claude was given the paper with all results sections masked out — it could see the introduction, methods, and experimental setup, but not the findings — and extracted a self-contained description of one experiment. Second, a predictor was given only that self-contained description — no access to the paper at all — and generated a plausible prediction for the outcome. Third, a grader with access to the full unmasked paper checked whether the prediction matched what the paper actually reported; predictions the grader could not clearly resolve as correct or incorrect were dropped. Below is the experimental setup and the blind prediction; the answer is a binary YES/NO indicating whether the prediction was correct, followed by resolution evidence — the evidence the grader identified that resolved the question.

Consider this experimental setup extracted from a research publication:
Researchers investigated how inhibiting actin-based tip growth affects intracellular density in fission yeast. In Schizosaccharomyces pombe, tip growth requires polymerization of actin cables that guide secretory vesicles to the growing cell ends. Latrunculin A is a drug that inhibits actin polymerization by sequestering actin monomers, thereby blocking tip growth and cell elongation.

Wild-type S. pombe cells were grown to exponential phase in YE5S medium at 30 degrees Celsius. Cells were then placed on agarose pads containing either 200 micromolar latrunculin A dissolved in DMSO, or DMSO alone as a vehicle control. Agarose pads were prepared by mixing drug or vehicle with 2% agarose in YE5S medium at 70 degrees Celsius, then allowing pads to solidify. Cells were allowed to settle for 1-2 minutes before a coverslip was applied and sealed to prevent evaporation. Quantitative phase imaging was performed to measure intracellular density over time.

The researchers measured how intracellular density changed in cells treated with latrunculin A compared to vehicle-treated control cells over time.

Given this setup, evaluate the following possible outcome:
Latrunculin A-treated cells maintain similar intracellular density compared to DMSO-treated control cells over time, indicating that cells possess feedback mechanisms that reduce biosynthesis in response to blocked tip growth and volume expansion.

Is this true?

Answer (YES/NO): NO